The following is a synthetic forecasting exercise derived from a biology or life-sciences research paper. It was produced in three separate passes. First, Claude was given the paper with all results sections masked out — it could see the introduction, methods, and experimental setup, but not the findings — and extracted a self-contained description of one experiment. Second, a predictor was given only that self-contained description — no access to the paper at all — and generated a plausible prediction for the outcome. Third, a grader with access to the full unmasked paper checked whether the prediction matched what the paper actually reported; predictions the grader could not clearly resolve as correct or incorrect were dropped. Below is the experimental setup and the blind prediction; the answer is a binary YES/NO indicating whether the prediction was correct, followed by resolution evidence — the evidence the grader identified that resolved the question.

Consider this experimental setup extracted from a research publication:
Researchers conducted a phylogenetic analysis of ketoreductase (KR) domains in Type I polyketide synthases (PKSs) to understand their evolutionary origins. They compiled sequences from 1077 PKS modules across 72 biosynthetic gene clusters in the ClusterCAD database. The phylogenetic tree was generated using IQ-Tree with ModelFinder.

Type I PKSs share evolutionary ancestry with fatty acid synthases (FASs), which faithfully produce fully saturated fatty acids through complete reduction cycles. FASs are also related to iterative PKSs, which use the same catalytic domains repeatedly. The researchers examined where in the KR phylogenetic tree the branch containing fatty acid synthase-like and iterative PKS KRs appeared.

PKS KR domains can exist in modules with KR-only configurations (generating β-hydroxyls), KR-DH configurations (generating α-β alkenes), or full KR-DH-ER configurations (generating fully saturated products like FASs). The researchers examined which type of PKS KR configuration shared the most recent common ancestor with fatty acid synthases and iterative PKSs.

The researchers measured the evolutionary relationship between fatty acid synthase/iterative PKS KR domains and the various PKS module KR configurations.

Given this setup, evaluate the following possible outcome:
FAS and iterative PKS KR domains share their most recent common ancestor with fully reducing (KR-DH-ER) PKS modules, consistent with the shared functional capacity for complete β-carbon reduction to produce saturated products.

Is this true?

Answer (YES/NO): NO